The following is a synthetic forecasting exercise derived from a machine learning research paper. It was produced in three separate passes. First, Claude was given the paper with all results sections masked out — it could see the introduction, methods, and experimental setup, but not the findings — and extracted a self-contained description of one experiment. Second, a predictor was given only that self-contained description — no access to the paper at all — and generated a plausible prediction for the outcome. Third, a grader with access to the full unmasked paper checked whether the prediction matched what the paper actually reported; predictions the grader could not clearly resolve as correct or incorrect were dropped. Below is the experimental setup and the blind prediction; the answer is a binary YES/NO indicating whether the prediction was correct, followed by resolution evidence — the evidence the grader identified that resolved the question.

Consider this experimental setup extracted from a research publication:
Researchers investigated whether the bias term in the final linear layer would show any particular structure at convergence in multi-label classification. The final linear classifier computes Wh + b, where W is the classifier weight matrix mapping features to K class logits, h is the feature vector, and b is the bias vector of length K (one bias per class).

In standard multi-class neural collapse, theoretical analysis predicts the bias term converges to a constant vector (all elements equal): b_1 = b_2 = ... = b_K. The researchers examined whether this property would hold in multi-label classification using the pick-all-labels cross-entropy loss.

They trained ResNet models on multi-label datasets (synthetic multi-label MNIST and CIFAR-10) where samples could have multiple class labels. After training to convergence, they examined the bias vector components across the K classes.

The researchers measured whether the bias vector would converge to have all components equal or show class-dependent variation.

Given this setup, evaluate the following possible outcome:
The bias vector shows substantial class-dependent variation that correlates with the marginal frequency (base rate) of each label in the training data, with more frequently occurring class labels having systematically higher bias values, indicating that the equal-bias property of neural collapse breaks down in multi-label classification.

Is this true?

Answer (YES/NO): NO